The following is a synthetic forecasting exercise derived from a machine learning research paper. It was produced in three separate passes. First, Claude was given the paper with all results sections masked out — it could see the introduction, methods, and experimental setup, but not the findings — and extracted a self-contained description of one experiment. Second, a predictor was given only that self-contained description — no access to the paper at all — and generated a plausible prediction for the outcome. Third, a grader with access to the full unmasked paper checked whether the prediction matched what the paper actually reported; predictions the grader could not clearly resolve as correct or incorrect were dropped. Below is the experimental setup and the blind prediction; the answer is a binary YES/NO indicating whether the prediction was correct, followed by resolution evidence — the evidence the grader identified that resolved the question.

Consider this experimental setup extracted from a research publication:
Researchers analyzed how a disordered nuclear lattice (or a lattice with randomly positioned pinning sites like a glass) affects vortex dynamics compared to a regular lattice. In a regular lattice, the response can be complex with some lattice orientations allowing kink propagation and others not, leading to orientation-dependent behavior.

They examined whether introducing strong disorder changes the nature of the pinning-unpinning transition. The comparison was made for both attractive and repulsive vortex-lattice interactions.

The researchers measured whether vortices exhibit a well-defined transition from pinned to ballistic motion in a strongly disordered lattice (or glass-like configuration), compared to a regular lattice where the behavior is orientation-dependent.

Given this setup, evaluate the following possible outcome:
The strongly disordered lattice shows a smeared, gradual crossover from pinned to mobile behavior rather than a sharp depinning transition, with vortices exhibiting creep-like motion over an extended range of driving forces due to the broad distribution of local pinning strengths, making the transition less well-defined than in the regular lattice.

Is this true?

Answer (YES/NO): NO